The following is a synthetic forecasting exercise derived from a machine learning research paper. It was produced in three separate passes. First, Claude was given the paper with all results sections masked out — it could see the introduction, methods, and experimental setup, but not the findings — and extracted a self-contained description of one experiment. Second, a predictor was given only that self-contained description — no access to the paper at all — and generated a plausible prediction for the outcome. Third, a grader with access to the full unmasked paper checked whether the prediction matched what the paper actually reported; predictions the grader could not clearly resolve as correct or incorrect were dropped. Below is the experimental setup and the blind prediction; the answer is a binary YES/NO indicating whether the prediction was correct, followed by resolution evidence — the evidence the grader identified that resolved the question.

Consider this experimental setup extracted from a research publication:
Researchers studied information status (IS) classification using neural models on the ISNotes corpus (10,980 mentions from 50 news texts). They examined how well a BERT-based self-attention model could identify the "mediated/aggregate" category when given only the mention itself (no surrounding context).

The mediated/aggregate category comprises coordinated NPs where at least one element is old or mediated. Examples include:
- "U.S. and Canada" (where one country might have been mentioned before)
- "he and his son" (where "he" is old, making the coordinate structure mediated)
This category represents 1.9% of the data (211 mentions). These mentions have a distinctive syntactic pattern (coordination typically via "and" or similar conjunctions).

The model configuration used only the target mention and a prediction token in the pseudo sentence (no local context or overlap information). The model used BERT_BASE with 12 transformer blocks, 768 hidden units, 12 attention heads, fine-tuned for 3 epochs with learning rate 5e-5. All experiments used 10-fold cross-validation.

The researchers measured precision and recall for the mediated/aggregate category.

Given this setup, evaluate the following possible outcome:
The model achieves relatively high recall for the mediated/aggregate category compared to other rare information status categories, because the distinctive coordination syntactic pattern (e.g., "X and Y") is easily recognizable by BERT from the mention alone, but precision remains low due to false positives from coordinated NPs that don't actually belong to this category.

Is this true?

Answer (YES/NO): NO